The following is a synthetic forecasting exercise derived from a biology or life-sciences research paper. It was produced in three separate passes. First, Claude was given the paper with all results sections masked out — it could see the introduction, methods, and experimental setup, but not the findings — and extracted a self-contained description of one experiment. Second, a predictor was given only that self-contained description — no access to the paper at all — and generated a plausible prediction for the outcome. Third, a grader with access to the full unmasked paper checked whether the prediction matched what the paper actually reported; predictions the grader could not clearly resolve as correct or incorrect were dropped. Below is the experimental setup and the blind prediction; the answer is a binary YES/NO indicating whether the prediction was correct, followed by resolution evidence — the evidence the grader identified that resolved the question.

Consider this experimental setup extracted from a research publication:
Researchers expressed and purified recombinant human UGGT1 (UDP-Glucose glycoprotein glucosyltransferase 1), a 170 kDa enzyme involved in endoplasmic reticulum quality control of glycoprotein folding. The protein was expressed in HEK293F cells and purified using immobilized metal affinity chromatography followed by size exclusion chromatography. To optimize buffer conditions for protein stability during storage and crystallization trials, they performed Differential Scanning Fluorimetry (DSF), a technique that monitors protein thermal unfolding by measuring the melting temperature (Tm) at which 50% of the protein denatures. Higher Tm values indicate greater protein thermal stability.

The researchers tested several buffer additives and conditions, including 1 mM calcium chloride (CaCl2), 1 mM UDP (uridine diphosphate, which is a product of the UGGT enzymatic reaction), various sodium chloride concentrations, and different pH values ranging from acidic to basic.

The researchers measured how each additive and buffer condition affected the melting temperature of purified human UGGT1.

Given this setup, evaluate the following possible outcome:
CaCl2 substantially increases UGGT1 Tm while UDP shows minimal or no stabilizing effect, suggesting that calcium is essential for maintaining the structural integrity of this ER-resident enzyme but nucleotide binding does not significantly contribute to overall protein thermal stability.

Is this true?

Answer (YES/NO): NO